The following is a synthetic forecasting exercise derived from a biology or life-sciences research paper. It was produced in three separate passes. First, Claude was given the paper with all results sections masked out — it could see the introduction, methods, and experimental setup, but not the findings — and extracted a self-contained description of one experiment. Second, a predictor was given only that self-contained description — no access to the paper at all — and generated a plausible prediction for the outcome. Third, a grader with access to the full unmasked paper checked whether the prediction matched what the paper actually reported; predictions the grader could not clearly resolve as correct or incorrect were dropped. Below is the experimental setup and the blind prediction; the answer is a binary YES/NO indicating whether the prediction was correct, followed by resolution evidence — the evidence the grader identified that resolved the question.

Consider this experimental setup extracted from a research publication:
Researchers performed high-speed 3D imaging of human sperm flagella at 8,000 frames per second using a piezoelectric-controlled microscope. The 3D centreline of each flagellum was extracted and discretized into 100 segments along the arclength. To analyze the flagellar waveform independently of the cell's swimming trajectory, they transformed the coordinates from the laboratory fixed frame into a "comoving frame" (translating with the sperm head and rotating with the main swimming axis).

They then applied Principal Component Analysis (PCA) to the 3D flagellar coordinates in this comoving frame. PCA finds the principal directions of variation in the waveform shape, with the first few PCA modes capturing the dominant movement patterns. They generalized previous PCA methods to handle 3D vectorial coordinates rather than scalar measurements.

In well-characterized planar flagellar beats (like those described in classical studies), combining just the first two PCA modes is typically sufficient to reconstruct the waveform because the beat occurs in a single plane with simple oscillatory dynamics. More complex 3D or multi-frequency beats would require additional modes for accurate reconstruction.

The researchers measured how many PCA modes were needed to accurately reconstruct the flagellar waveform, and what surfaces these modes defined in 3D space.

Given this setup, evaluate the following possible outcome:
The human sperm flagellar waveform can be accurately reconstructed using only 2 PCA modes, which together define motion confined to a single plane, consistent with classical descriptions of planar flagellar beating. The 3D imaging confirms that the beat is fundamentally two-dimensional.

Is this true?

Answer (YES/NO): NO